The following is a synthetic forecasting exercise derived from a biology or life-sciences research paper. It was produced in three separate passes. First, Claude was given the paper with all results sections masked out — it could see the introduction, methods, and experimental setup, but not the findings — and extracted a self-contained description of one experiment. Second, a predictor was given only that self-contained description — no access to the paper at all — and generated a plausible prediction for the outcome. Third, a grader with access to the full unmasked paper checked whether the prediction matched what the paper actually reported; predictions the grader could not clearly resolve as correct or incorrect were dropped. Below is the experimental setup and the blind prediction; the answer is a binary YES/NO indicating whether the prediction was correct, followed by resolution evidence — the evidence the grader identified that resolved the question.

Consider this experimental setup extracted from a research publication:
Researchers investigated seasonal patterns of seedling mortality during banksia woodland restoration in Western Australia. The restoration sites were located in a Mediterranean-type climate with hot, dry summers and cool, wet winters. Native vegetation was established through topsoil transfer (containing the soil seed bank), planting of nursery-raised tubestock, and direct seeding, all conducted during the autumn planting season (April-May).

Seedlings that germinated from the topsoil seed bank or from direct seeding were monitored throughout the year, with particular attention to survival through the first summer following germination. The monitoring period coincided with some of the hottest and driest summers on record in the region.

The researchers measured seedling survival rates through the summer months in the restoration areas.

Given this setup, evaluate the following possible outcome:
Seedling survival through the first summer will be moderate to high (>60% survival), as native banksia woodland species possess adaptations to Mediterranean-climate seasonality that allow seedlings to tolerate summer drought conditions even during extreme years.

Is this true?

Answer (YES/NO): NO